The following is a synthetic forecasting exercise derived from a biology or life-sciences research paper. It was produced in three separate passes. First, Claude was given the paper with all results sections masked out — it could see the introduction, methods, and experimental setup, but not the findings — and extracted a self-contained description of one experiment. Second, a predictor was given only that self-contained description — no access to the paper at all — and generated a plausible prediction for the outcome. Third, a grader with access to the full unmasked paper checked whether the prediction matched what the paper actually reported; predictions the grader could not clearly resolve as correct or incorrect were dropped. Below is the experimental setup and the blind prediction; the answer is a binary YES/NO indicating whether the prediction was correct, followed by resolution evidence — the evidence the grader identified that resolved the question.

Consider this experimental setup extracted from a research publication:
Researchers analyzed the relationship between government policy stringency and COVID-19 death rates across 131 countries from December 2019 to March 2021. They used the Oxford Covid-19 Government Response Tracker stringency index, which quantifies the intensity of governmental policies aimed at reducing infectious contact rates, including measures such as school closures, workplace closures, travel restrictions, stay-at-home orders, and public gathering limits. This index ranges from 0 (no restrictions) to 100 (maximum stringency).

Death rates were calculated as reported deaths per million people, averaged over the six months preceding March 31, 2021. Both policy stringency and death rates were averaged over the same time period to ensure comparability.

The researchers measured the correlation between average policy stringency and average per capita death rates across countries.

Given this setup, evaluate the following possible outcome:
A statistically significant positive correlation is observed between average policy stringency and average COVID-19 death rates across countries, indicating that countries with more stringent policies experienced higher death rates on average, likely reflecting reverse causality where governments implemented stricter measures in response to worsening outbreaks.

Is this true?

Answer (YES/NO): YES